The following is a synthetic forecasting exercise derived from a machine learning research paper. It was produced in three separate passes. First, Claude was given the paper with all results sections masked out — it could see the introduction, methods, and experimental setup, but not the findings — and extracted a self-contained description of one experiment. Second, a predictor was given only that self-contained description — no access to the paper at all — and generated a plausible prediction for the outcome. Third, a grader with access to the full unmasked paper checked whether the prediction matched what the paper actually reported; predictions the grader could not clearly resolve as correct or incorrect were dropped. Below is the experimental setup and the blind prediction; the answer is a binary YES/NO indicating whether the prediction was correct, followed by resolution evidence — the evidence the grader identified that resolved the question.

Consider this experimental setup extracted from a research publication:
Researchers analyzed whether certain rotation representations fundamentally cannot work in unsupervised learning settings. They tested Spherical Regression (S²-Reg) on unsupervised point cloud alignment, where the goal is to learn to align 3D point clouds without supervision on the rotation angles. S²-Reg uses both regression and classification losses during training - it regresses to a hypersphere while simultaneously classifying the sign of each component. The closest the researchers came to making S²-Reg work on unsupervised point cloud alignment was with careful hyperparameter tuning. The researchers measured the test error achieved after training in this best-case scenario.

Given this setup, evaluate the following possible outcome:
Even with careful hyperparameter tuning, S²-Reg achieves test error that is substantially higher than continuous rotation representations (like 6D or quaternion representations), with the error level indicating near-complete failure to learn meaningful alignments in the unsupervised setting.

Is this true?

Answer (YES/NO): YES